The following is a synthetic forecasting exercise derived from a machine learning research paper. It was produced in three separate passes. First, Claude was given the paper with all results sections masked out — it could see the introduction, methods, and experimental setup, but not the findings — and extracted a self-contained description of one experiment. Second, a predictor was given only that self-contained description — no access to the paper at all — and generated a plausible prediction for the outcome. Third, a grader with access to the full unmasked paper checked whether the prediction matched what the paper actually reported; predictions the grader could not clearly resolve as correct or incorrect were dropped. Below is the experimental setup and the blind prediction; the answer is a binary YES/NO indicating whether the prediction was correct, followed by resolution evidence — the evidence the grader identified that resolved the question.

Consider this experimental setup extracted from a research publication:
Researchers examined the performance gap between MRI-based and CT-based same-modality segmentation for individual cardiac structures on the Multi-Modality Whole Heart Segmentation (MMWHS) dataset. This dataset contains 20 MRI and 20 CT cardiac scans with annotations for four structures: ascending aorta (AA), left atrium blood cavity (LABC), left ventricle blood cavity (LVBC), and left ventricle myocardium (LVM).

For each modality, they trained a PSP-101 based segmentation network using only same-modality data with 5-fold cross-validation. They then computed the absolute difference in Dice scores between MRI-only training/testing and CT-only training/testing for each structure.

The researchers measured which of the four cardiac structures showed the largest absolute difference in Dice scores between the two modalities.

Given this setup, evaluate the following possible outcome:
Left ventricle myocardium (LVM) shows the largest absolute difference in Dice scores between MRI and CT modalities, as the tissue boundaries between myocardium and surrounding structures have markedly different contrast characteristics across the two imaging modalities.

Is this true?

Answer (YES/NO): NO